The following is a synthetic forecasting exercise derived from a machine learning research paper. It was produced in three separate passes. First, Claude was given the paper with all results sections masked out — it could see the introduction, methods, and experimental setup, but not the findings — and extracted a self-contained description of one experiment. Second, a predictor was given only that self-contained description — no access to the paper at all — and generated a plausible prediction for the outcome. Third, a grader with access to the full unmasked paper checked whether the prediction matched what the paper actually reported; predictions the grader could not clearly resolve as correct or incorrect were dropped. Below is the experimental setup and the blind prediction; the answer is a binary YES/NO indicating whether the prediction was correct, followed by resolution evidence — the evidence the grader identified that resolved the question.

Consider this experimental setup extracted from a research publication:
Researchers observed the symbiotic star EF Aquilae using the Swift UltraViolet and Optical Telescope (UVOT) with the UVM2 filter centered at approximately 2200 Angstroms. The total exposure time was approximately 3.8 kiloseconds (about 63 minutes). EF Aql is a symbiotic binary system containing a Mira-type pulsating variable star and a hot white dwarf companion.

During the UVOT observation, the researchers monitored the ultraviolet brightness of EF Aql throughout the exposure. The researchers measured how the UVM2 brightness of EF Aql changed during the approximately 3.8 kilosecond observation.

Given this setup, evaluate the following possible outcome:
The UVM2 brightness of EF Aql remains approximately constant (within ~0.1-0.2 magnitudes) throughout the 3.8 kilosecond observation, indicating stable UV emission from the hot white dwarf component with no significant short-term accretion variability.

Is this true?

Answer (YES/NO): NO